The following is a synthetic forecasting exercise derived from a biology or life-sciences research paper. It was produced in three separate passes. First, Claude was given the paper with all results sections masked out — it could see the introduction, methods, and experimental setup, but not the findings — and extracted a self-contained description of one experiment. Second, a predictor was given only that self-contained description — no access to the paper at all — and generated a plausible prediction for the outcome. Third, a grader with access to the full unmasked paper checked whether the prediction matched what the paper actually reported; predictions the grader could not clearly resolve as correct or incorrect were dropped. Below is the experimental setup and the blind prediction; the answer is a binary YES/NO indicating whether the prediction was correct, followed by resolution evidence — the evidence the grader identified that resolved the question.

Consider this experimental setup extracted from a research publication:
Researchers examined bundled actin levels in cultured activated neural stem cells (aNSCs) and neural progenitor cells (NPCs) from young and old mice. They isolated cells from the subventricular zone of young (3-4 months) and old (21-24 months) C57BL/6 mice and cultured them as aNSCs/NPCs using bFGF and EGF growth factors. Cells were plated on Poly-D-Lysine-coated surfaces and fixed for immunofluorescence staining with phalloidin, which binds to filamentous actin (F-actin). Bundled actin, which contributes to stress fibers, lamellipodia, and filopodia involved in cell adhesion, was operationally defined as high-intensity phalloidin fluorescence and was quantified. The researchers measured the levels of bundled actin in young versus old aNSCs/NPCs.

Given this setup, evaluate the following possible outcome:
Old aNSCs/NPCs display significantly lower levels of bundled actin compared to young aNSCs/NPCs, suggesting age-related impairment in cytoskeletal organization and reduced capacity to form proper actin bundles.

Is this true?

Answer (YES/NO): NO